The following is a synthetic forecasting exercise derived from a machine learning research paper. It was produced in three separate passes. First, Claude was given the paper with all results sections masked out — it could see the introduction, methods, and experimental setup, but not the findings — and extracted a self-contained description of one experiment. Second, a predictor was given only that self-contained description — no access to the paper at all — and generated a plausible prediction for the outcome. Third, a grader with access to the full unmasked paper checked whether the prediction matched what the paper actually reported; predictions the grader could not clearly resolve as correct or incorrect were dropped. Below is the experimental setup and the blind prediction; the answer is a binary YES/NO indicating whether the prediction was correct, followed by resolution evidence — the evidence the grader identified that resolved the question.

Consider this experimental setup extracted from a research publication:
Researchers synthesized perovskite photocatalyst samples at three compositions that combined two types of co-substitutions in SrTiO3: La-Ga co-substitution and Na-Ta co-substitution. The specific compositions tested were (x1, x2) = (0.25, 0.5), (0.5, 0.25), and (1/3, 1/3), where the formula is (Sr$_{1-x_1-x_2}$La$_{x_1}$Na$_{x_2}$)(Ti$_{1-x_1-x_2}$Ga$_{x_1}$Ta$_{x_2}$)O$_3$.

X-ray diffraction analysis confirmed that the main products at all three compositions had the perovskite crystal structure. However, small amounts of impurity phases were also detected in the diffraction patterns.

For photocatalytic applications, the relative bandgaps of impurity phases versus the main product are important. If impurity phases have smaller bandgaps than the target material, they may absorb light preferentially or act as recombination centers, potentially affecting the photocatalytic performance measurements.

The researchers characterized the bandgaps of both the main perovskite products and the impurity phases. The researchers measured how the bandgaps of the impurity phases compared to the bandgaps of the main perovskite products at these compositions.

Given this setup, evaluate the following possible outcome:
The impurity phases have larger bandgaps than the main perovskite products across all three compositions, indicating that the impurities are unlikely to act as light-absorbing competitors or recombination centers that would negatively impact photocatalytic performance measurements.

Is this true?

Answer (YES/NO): YES